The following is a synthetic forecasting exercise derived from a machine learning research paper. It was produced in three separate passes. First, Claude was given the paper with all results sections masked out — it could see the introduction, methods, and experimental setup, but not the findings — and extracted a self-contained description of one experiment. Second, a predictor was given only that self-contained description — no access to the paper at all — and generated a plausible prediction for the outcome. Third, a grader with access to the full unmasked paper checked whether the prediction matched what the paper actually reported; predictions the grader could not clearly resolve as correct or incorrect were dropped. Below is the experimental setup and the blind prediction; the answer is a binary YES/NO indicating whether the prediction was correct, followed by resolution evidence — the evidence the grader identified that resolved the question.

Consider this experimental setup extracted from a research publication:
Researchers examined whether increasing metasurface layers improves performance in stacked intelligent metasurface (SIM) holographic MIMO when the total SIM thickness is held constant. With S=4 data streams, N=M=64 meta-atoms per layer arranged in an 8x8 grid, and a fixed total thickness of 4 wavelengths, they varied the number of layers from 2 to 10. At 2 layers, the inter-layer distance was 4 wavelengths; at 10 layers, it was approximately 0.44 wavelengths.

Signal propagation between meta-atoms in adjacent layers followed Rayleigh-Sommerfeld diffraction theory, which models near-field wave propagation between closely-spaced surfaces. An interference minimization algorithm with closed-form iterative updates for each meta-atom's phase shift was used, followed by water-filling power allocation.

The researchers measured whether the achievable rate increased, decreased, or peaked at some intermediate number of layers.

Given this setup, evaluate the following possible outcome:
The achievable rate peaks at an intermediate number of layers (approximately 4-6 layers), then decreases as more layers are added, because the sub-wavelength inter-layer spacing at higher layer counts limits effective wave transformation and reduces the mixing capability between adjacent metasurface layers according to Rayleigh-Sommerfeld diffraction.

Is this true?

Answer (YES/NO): NO